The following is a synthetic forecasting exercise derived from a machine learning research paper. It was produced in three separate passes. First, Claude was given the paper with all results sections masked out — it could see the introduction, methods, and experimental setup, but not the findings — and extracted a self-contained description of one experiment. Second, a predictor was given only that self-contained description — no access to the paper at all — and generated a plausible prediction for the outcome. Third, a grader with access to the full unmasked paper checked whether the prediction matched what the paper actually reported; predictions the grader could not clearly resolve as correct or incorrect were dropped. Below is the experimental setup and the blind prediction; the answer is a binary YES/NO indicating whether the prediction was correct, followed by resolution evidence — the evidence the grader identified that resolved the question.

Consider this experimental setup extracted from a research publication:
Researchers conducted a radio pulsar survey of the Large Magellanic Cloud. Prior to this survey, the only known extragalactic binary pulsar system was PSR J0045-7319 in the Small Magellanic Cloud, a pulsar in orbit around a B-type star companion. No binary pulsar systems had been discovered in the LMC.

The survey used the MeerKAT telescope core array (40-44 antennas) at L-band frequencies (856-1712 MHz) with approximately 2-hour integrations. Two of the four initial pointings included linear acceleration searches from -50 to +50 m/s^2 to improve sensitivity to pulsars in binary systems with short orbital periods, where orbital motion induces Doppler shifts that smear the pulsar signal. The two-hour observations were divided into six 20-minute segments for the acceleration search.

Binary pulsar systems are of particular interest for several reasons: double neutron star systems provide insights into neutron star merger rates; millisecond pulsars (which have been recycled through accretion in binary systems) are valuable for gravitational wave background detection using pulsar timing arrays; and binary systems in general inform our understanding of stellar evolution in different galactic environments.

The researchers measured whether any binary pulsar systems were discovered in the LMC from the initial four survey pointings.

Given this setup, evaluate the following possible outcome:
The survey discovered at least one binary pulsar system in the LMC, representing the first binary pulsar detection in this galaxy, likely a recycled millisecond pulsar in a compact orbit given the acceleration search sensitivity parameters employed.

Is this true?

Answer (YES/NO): NO